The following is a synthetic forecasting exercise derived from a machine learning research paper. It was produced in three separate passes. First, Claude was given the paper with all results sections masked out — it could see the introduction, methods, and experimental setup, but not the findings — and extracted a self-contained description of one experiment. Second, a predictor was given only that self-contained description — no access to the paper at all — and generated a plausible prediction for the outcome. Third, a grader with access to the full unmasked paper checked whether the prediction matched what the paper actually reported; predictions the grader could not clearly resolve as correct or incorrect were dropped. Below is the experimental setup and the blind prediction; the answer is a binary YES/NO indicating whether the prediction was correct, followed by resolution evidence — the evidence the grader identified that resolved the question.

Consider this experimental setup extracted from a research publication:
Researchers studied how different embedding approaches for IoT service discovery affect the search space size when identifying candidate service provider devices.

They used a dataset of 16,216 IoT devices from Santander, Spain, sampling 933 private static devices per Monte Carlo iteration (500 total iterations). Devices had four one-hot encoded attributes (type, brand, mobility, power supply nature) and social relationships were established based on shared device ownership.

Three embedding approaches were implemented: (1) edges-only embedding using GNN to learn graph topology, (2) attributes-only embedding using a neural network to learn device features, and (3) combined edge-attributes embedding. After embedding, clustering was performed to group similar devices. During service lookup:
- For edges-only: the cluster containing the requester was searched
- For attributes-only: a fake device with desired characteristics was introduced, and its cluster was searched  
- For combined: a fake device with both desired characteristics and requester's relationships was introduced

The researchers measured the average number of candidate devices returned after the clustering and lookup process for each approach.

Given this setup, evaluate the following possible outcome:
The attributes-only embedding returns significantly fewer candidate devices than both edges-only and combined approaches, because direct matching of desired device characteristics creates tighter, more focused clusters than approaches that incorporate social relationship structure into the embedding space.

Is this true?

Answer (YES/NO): YES